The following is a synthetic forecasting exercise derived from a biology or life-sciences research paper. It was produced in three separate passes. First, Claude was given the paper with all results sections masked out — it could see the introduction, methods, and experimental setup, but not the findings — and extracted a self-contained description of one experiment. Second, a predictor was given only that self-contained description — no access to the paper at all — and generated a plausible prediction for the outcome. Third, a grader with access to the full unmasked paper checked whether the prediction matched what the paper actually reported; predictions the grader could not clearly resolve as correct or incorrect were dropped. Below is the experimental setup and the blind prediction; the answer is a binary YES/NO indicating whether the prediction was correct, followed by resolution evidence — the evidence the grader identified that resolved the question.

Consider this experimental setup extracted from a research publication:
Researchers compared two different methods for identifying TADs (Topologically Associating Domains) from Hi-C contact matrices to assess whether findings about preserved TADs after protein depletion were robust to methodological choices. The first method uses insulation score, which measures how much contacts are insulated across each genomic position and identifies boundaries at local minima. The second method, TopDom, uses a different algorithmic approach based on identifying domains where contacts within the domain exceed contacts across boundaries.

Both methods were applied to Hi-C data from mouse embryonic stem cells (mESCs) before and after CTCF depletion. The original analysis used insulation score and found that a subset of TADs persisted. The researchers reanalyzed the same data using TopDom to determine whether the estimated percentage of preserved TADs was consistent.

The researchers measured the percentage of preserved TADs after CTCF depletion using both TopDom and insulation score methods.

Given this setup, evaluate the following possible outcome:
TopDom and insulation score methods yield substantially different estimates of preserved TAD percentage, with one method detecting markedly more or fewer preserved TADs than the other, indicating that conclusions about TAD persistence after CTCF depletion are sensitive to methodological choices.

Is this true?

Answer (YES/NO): NO